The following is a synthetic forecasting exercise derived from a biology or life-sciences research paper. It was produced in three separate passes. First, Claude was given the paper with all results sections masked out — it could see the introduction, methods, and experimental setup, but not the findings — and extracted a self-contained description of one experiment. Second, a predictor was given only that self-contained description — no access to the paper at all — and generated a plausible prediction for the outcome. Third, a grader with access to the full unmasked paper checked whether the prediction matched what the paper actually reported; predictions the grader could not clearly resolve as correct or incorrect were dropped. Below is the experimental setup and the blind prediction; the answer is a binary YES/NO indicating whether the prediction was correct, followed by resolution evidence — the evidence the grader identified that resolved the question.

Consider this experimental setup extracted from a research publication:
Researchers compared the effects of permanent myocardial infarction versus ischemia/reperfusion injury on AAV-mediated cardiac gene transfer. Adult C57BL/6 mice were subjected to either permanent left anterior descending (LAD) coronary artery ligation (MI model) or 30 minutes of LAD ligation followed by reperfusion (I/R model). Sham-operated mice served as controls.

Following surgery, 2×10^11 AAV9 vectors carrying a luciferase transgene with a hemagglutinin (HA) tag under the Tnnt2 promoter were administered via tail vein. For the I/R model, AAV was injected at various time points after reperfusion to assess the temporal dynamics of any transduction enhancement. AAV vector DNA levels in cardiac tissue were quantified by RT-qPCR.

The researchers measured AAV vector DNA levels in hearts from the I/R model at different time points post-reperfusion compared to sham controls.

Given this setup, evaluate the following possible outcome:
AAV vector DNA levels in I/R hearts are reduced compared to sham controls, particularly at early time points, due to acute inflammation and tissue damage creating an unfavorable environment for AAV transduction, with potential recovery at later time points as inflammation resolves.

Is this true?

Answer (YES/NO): NO